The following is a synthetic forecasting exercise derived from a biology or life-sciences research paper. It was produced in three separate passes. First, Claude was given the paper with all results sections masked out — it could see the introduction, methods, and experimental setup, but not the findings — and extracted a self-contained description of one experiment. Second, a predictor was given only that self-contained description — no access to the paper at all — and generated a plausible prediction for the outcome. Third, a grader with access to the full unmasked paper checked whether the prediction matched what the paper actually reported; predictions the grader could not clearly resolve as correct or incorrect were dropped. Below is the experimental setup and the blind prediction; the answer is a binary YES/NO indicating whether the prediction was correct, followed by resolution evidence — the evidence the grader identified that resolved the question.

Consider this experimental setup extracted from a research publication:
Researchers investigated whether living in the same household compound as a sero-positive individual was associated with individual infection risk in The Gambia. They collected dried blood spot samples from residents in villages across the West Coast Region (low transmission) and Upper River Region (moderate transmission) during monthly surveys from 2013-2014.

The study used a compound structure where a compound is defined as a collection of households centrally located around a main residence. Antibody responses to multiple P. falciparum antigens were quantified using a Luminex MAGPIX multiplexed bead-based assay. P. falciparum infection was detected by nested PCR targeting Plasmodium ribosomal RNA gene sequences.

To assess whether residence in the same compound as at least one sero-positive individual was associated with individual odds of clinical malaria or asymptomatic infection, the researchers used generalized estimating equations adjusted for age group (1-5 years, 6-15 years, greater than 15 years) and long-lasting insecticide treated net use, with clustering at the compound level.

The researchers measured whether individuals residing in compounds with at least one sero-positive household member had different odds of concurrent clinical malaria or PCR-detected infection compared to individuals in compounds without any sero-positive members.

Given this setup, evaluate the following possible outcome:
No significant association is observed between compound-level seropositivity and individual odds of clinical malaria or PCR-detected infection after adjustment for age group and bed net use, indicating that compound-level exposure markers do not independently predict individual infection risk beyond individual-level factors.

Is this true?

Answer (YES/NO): NO